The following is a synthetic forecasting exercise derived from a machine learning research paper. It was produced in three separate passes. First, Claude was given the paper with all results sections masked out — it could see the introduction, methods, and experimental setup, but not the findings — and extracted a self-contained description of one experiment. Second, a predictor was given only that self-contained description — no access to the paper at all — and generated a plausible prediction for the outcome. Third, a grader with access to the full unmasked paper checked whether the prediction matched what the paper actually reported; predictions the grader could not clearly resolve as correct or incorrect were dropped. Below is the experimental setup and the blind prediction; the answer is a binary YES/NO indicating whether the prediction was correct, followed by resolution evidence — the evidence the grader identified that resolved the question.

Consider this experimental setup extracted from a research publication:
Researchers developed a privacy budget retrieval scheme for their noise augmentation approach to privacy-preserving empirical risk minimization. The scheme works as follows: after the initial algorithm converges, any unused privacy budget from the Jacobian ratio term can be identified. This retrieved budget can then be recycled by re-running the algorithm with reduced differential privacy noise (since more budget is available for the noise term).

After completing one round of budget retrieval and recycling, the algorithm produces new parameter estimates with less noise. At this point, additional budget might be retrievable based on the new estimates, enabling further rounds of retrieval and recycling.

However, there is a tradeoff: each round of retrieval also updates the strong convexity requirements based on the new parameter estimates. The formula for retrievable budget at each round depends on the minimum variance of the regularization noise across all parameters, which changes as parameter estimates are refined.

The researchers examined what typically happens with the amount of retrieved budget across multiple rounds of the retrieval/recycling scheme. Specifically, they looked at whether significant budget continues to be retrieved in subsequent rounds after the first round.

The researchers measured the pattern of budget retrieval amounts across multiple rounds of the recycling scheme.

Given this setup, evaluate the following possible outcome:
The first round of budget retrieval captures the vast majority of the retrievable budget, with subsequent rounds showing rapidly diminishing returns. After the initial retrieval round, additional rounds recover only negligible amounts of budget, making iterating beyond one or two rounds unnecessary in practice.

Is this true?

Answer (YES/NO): YES